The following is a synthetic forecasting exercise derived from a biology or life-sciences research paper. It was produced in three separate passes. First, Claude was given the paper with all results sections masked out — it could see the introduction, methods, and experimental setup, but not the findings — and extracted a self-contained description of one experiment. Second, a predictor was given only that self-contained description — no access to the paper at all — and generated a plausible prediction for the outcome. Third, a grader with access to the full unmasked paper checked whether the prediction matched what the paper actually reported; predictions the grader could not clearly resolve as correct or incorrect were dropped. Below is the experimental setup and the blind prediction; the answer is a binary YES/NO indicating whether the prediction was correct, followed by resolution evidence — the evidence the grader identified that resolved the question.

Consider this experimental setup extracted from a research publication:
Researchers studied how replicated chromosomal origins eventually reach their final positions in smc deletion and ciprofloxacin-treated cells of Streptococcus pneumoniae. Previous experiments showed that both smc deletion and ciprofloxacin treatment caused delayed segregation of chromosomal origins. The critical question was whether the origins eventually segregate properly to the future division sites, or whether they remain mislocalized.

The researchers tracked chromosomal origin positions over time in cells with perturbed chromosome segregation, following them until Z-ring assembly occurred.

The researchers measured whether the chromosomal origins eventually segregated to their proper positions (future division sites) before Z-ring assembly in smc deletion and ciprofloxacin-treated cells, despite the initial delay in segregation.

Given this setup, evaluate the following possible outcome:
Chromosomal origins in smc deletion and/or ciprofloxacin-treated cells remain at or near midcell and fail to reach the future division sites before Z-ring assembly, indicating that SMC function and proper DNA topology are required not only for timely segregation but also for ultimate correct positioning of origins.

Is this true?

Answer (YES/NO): NO